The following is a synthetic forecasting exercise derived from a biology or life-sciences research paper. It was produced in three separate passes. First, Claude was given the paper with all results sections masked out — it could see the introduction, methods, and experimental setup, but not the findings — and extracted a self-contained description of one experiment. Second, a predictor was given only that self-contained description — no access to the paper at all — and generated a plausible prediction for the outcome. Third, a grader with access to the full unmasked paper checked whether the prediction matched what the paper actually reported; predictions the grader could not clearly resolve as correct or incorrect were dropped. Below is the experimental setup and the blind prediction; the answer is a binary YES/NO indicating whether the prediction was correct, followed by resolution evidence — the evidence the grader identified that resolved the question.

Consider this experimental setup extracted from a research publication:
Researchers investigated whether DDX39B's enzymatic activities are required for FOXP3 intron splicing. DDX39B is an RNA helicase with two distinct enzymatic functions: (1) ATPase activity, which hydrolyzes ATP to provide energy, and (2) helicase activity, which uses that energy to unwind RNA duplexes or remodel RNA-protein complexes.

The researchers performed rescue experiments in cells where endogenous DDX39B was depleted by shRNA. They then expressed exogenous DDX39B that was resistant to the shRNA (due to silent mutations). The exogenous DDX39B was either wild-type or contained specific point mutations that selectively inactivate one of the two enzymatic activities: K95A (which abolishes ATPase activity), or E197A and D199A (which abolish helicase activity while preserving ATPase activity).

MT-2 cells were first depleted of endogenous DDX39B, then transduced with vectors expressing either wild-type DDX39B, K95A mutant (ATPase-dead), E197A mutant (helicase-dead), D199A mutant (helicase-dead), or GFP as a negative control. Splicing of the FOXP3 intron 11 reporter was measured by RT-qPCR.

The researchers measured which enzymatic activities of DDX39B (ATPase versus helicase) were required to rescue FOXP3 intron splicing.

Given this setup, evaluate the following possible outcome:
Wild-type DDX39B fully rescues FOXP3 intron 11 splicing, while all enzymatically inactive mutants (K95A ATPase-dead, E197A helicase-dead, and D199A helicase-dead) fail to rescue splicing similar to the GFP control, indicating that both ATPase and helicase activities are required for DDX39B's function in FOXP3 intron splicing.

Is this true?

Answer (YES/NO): NO